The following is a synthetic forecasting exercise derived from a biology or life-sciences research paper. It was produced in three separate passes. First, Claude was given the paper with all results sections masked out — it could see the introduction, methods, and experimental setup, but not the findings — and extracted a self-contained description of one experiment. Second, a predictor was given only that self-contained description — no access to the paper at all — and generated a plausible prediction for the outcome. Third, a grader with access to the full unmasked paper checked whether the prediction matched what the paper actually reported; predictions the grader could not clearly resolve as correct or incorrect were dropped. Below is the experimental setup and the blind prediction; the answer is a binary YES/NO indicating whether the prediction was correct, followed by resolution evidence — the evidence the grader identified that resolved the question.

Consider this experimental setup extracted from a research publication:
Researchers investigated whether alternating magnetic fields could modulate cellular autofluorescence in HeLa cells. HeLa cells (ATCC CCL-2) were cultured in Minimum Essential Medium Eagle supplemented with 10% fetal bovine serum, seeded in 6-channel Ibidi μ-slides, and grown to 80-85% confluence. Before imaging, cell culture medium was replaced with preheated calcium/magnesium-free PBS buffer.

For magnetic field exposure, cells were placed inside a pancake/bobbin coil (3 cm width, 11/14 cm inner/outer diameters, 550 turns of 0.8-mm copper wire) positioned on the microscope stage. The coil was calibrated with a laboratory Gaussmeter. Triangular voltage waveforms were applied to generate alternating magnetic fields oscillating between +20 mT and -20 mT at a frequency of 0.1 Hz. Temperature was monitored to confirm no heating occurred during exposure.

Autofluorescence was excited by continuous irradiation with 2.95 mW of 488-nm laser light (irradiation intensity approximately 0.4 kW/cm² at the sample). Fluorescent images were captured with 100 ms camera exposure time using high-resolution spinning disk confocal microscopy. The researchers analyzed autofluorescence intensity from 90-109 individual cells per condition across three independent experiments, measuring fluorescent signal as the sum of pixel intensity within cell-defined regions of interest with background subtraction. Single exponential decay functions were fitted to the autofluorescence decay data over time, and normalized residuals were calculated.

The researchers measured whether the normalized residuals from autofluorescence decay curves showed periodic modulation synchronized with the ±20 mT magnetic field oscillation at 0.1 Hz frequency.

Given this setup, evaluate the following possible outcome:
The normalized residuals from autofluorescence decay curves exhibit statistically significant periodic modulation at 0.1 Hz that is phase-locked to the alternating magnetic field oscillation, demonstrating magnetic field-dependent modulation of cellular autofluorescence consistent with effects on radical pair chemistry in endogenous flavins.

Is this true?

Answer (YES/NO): NO